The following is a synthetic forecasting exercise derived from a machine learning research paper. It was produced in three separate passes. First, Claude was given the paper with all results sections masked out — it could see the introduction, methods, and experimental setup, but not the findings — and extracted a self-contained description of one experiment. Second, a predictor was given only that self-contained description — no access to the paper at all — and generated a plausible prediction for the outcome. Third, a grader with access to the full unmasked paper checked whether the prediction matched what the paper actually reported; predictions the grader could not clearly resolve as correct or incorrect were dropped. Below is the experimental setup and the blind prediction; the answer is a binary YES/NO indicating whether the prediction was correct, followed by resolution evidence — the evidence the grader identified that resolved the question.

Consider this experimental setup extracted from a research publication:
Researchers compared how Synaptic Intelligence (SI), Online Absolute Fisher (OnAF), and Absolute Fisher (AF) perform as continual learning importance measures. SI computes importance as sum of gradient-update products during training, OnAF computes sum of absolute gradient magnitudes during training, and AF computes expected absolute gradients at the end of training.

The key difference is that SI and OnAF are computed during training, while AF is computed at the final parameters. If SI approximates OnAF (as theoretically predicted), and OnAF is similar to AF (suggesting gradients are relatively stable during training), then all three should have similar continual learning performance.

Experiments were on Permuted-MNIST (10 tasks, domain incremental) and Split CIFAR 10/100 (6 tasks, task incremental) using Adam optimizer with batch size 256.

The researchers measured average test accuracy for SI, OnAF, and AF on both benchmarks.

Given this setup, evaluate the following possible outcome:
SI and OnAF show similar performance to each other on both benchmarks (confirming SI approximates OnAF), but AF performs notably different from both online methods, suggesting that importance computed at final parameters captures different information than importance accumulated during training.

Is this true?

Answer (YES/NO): NO